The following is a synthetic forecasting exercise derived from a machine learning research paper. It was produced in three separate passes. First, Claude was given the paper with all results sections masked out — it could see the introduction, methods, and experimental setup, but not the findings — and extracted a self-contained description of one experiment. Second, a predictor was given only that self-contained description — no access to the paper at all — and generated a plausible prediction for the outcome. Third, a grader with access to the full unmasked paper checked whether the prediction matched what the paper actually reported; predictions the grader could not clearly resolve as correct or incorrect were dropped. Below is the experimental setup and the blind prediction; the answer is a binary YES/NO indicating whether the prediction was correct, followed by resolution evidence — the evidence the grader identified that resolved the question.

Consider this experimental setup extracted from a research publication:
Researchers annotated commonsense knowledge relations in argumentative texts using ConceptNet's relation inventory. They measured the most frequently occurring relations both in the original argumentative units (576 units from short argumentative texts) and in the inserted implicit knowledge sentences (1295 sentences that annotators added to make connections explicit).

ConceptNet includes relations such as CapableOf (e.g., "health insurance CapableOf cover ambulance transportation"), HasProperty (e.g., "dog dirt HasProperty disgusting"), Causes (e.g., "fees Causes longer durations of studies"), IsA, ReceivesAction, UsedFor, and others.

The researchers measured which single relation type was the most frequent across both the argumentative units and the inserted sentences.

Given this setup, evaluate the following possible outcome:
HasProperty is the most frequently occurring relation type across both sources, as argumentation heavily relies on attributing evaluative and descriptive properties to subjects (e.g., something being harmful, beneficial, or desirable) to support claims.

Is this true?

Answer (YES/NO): NO